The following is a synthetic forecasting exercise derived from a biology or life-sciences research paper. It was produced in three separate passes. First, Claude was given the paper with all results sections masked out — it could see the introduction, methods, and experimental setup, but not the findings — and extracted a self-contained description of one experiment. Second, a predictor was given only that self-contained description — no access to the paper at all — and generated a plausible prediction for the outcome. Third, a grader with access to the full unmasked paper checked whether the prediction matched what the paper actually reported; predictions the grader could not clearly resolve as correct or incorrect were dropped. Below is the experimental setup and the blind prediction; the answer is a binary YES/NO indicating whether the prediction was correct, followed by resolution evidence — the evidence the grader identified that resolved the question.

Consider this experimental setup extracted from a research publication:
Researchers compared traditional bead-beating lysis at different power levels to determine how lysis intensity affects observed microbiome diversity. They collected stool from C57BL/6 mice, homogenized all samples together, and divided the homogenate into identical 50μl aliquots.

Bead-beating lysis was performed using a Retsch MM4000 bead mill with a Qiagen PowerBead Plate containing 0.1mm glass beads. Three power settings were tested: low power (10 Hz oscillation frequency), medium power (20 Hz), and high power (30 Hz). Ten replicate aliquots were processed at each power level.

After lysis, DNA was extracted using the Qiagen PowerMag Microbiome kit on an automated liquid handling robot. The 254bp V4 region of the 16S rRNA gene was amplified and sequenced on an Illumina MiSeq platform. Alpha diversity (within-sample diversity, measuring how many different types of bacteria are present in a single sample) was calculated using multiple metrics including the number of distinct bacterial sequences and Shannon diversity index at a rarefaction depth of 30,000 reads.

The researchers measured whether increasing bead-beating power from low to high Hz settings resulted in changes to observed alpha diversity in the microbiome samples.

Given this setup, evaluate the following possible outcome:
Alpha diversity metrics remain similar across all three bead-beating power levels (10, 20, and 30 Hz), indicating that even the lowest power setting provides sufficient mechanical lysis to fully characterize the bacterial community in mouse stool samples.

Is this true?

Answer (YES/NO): NO